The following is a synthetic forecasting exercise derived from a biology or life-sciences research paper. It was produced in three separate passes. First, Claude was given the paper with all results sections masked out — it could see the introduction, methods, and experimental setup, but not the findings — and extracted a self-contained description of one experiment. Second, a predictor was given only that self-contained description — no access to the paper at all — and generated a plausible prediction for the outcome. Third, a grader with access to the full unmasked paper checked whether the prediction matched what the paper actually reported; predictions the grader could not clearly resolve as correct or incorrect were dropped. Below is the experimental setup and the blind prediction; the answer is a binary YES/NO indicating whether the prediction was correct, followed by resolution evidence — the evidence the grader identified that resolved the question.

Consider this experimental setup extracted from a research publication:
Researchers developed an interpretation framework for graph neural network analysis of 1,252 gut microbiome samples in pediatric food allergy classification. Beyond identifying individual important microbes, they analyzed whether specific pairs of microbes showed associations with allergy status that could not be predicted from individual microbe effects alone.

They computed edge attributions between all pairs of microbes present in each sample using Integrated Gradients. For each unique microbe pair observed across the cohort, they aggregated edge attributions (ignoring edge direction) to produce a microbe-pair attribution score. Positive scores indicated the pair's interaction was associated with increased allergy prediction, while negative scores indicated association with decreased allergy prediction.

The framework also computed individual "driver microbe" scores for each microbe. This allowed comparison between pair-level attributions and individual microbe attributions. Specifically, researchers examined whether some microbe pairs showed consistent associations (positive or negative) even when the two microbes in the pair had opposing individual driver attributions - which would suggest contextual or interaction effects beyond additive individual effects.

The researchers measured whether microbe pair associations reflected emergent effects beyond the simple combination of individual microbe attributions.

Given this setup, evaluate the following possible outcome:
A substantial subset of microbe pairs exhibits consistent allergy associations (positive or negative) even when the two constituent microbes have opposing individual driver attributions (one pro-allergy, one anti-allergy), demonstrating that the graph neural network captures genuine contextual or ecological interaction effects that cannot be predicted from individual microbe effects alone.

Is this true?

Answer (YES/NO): YES